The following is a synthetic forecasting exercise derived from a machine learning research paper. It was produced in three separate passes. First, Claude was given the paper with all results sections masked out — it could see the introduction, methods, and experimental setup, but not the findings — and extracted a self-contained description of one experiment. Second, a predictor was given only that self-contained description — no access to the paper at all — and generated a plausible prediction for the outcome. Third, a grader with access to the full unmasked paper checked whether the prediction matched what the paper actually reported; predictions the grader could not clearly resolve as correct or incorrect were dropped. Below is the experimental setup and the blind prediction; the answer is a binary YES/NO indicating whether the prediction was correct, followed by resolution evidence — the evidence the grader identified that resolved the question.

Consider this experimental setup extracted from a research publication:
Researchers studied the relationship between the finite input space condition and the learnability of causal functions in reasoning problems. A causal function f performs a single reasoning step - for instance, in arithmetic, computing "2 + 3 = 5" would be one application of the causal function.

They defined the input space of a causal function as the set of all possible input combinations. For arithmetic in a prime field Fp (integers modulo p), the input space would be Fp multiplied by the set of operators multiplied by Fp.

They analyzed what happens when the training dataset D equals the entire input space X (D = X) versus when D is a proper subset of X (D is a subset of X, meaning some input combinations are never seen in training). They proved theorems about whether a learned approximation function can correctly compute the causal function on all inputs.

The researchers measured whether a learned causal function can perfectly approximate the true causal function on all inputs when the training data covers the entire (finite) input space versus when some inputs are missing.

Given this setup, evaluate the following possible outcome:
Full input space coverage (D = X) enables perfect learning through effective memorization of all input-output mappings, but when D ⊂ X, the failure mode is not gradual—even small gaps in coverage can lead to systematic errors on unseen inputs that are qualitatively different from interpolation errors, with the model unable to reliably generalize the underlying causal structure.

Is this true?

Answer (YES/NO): NO